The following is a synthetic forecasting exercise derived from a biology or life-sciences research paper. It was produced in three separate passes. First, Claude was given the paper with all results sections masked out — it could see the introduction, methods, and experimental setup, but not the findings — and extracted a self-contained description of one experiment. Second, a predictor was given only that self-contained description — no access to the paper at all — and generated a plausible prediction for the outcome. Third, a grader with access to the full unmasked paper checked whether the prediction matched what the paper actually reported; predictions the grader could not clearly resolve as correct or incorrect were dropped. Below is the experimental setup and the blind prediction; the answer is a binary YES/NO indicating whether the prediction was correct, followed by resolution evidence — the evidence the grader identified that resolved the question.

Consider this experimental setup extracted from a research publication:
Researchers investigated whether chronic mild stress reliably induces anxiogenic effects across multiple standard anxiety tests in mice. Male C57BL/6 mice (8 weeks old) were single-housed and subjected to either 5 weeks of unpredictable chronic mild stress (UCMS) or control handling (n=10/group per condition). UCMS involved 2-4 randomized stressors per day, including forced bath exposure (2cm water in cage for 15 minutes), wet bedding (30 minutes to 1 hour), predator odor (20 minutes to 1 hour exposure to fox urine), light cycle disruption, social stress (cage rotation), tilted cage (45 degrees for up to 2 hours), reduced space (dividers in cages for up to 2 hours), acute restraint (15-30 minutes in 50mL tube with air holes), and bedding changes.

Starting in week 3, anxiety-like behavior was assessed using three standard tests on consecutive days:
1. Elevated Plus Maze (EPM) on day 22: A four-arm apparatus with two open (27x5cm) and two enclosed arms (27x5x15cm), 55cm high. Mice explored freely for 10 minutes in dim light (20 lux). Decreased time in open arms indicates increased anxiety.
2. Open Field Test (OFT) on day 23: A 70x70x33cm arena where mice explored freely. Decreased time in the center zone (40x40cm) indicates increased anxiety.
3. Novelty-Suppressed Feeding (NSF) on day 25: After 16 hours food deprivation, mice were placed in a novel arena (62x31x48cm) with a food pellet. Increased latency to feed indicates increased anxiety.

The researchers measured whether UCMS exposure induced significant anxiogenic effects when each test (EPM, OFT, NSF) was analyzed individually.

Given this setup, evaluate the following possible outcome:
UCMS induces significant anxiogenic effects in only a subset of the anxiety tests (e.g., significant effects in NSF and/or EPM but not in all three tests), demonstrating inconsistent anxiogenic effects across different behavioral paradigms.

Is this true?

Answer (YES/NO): NO